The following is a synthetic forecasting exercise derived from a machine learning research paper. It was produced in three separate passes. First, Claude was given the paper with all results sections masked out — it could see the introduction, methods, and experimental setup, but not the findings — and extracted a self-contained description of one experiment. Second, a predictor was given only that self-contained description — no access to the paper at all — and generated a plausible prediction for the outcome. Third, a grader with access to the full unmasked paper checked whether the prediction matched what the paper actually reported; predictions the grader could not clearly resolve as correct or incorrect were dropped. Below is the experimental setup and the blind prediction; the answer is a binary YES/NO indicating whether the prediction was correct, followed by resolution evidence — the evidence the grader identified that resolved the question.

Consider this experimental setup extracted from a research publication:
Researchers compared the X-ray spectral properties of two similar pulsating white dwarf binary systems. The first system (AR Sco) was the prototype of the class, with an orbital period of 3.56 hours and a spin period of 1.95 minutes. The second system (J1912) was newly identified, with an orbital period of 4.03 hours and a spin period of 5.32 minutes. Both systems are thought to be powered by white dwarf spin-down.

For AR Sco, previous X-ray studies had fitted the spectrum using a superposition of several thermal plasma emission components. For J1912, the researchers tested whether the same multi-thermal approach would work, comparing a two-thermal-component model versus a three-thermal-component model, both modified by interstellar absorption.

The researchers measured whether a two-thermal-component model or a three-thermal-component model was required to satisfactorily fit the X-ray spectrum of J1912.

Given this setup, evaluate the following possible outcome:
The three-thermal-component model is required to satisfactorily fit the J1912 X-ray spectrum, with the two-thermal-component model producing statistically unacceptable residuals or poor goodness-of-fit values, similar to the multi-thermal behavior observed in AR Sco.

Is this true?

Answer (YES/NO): YES